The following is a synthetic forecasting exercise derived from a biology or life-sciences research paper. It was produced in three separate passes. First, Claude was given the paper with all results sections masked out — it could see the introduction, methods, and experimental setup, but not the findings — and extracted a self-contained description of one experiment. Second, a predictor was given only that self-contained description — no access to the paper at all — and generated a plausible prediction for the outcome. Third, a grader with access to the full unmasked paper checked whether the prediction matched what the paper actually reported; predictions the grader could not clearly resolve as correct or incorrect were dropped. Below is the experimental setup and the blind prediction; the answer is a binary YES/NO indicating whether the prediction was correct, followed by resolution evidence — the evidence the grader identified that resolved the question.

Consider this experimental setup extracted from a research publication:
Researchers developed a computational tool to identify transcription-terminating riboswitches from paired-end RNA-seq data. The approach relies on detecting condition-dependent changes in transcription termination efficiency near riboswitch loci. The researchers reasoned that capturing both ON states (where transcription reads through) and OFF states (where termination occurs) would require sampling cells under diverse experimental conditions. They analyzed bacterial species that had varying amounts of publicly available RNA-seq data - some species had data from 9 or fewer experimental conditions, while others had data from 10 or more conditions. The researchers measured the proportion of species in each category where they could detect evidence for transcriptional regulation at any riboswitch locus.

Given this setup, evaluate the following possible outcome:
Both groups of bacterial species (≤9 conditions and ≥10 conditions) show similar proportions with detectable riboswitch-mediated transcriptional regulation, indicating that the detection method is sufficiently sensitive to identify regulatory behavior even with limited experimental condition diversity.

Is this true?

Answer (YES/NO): NO